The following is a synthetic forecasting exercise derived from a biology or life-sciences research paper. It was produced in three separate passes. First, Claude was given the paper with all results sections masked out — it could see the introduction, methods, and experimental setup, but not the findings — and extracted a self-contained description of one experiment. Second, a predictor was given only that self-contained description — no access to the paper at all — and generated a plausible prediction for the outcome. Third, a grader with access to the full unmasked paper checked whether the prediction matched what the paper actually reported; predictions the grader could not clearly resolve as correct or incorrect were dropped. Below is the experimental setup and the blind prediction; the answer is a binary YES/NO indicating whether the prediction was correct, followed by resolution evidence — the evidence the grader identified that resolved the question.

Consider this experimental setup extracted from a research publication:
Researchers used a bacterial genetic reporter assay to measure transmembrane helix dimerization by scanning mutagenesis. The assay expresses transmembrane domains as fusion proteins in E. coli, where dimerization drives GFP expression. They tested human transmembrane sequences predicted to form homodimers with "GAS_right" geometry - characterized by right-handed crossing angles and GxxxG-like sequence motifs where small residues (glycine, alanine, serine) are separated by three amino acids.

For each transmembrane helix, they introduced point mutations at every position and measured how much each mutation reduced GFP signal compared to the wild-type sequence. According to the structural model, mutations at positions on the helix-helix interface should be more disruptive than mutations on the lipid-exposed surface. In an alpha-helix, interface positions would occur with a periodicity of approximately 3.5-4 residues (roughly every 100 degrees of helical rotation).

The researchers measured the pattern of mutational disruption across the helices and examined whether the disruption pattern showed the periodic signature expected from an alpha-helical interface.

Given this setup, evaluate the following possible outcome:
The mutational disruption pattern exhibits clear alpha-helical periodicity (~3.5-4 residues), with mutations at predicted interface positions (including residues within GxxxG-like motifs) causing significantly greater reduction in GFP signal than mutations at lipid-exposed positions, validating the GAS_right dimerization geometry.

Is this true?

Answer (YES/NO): NO